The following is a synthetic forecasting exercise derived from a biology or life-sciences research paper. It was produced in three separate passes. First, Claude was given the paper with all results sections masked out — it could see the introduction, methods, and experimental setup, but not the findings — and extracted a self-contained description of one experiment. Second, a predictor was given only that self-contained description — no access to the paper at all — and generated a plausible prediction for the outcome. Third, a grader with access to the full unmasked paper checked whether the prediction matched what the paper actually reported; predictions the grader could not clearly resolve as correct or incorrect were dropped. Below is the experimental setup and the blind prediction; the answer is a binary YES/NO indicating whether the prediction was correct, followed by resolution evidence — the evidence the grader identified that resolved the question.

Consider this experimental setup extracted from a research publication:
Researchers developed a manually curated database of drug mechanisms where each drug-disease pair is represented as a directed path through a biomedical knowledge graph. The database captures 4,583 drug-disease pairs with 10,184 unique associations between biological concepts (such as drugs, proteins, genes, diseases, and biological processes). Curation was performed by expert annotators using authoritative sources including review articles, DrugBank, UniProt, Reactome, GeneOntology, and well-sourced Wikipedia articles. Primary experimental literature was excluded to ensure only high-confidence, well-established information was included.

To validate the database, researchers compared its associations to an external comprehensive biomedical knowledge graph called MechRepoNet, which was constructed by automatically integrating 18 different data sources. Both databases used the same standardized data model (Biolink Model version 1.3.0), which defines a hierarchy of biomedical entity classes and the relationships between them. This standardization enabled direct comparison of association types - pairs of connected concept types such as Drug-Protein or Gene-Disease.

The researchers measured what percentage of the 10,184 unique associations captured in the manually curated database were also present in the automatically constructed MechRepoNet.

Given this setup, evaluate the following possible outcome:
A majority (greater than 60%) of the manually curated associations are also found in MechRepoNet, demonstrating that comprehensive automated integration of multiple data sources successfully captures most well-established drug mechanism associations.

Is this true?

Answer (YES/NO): NO